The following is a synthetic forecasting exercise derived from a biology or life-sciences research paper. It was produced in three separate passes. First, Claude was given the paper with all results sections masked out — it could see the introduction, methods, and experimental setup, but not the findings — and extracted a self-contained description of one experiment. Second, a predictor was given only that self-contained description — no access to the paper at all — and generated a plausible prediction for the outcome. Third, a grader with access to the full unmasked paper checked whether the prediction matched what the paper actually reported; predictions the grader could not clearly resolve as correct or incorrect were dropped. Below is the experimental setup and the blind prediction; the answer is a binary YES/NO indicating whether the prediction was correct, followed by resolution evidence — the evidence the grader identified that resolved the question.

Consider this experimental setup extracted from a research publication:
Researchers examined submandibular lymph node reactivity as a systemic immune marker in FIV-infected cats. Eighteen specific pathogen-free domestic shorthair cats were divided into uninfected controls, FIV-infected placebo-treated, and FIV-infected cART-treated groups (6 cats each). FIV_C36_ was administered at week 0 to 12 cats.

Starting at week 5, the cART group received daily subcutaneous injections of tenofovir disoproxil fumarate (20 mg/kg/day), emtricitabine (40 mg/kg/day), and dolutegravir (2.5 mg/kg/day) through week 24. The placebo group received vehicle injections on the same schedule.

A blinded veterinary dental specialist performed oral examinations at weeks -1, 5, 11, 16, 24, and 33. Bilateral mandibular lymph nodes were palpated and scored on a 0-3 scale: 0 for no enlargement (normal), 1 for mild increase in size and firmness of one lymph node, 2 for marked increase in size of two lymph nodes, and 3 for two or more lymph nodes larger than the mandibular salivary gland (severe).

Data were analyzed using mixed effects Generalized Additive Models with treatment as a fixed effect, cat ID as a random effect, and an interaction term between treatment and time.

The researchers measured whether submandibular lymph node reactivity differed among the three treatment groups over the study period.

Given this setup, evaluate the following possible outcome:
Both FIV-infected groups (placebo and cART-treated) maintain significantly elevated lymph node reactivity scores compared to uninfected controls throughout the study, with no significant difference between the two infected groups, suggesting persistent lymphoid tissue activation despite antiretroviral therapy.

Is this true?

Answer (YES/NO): NO